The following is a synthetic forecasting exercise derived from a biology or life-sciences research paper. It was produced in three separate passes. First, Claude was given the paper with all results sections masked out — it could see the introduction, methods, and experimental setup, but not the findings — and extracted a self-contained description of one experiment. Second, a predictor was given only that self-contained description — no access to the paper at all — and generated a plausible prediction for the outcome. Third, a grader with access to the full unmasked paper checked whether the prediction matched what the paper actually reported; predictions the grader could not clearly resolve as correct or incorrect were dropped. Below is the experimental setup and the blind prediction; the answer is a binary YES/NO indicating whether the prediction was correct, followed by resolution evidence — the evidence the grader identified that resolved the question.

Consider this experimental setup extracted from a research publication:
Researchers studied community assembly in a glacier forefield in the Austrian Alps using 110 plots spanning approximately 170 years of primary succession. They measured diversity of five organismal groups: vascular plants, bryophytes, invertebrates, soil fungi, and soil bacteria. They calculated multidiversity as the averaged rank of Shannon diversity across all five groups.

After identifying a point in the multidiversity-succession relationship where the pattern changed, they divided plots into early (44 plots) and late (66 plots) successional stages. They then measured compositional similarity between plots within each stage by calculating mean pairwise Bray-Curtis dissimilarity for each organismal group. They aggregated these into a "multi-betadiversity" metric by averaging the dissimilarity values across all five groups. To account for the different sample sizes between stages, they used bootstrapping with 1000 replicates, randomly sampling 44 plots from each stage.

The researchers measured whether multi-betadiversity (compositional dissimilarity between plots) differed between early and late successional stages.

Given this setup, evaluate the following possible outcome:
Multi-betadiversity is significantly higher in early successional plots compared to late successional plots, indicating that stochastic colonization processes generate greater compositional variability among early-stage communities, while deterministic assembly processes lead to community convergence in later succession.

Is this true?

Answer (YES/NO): YES